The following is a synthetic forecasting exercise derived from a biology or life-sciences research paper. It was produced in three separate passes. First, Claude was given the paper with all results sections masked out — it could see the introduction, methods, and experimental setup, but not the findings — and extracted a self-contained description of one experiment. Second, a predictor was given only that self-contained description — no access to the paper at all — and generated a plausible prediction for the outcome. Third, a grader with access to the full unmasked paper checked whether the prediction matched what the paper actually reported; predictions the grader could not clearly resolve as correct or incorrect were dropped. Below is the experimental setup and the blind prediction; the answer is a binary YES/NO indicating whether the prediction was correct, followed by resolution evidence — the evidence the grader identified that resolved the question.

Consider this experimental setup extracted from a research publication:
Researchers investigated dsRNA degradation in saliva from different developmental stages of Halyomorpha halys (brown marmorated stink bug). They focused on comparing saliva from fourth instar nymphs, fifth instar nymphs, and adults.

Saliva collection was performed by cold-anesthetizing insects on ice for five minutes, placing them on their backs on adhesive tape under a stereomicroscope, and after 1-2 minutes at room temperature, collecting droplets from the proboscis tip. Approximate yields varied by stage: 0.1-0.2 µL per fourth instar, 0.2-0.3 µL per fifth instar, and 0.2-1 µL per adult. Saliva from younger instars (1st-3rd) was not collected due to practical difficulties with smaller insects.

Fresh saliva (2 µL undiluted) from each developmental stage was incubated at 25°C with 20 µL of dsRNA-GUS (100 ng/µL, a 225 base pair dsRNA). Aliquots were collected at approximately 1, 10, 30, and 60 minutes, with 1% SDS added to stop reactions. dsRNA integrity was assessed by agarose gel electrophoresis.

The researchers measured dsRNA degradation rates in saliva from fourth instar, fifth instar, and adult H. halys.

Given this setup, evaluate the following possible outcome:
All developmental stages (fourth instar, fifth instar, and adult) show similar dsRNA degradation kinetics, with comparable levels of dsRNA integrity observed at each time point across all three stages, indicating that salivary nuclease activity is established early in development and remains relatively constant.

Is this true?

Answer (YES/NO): YES